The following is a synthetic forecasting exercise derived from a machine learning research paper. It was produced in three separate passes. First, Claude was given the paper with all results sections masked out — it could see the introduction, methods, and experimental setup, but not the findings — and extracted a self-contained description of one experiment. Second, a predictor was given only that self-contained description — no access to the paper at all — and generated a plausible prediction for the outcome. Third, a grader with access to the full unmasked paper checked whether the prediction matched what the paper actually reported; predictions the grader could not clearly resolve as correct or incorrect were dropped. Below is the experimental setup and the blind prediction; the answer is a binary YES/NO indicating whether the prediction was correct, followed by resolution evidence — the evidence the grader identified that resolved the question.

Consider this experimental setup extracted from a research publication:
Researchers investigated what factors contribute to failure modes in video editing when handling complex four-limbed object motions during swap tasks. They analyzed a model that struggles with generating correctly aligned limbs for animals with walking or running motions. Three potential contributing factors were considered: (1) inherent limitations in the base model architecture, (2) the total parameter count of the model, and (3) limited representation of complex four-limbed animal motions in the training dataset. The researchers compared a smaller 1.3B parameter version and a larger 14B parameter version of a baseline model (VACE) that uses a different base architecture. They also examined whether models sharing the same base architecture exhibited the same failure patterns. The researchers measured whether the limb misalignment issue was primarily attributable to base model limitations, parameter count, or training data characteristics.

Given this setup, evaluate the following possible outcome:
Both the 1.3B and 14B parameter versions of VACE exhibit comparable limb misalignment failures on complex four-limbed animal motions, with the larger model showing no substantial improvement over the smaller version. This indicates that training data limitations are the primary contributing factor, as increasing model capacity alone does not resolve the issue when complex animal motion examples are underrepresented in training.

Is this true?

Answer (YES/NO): NO